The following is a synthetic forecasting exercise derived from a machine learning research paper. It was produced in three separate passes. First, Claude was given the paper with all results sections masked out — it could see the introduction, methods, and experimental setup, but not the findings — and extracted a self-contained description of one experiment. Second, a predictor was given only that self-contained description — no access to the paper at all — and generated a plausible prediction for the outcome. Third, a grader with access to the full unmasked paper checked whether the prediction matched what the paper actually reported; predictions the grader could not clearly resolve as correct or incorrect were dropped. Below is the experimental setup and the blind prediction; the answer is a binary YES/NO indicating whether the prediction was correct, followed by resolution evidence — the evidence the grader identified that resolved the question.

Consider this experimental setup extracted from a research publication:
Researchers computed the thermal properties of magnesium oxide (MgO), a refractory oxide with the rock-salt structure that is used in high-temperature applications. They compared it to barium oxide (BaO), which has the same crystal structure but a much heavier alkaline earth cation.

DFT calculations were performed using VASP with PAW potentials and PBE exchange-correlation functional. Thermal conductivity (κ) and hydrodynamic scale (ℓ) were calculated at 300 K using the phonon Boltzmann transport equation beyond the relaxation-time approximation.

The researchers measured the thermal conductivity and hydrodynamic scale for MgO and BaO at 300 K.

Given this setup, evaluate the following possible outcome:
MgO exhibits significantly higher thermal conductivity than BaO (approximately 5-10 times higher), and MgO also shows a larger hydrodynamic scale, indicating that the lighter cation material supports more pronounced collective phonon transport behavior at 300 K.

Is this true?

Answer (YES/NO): YES